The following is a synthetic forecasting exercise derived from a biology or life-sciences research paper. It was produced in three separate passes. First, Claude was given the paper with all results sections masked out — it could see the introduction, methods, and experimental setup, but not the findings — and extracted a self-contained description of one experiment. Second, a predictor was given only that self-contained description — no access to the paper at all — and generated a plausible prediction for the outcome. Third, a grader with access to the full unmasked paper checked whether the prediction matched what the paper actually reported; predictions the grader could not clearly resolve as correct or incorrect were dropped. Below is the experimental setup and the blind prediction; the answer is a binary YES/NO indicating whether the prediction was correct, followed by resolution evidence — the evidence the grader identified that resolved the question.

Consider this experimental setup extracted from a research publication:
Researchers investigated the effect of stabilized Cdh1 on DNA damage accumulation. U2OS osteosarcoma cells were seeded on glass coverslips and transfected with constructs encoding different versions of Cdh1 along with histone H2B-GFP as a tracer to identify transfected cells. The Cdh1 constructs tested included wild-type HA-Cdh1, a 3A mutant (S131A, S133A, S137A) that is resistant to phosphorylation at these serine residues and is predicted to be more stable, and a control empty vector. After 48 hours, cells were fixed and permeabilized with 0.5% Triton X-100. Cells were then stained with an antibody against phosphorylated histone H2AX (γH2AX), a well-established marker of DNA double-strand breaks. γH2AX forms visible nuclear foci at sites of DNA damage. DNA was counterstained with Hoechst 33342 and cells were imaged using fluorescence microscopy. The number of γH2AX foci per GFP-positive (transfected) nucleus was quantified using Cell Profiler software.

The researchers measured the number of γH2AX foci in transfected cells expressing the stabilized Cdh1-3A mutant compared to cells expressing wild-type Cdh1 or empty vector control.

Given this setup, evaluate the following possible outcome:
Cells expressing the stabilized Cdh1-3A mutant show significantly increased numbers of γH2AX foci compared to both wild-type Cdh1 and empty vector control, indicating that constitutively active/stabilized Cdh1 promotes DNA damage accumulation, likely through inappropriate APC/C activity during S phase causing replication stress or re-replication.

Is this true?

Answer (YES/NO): YES